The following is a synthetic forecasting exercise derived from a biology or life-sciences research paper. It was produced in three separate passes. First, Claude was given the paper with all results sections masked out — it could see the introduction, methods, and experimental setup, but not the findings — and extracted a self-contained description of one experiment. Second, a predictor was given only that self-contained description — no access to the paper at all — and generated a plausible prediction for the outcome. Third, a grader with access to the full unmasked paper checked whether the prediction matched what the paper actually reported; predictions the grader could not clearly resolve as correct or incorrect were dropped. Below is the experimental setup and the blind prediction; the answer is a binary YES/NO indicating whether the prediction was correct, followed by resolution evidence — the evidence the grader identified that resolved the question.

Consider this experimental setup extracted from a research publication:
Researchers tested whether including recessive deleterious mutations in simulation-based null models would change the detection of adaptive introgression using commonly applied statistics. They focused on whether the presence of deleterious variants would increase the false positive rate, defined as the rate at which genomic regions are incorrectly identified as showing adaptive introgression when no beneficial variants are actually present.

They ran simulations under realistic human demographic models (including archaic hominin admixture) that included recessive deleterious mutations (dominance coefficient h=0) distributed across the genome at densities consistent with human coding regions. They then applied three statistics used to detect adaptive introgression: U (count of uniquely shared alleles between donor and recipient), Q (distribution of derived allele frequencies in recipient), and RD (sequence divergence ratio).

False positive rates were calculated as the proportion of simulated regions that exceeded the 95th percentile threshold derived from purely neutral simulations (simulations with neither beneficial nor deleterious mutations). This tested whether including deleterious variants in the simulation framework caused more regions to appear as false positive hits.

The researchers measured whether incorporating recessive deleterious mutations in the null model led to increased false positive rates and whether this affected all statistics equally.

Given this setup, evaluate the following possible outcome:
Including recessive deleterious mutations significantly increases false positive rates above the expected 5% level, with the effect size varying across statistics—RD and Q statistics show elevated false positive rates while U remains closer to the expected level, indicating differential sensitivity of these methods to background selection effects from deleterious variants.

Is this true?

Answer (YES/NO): NO